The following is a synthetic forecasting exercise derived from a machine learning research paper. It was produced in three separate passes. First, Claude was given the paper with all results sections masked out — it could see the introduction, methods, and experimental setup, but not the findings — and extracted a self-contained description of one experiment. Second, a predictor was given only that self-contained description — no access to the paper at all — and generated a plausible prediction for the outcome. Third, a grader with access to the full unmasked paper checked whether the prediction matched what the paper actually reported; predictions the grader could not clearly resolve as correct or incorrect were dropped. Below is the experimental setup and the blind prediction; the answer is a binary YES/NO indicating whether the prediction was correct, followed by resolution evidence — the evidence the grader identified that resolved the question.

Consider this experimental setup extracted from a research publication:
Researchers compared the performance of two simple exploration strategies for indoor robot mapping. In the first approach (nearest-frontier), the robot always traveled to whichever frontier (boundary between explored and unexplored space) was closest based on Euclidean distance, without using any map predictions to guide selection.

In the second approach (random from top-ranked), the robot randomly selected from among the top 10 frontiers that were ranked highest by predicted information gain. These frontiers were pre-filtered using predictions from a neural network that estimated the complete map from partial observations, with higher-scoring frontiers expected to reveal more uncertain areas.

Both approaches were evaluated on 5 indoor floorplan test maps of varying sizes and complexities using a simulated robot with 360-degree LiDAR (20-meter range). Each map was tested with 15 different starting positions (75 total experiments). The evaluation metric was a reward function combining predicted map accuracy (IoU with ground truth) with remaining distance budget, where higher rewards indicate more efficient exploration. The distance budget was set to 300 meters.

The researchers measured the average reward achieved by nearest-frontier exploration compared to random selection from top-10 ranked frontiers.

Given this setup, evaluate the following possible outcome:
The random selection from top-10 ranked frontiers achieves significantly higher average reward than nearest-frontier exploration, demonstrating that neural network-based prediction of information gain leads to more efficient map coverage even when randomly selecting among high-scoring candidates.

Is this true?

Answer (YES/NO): YES